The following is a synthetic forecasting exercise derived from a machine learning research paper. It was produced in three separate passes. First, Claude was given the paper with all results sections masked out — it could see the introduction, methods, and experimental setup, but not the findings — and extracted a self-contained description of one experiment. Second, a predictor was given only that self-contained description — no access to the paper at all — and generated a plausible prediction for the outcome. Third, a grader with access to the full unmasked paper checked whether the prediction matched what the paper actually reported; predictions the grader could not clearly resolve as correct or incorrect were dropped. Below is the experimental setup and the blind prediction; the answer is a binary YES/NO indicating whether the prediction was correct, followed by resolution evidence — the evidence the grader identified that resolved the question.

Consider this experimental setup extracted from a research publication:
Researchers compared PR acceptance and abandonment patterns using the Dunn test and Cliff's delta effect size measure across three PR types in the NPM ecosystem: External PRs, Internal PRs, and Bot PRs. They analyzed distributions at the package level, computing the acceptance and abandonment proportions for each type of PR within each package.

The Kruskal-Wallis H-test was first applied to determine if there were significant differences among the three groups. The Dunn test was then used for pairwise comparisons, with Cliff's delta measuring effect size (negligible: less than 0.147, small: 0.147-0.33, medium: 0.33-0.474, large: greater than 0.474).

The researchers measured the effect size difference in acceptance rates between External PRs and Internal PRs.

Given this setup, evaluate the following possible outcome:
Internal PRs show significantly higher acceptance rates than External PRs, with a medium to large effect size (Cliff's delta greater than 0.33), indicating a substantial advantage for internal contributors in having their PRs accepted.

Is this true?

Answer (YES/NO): NO